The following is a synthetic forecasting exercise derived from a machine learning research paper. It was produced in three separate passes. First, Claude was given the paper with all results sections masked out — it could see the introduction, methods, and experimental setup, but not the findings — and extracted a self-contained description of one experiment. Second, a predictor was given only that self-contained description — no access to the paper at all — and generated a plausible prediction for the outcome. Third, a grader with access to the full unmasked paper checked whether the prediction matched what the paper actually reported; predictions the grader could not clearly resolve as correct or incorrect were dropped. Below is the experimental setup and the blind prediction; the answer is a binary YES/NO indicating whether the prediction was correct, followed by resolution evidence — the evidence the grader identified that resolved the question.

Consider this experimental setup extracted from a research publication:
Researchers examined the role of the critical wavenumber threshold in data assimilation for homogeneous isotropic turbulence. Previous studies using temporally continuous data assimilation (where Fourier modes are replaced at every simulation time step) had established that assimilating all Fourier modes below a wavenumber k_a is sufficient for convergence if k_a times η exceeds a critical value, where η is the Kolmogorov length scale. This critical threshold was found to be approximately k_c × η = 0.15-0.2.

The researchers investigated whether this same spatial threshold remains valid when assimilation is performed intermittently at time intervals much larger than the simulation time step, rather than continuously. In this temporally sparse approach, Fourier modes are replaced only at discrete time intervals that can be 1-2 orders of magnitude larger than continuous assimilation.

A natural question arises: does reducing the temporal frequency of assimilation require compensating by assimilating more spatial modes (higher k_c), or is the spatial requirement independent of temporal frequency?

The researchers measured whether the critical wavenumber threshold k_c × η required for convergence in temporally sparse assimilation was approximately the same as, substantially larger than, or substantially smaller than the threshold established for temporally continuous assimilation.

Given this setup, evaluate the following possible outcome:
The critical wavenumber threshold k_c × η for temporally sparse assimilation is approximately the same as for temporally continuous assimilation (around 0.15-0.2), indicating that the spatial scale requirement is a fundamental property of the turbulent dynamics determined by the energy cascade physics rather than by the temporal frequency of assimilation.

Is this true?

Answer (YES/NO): YES